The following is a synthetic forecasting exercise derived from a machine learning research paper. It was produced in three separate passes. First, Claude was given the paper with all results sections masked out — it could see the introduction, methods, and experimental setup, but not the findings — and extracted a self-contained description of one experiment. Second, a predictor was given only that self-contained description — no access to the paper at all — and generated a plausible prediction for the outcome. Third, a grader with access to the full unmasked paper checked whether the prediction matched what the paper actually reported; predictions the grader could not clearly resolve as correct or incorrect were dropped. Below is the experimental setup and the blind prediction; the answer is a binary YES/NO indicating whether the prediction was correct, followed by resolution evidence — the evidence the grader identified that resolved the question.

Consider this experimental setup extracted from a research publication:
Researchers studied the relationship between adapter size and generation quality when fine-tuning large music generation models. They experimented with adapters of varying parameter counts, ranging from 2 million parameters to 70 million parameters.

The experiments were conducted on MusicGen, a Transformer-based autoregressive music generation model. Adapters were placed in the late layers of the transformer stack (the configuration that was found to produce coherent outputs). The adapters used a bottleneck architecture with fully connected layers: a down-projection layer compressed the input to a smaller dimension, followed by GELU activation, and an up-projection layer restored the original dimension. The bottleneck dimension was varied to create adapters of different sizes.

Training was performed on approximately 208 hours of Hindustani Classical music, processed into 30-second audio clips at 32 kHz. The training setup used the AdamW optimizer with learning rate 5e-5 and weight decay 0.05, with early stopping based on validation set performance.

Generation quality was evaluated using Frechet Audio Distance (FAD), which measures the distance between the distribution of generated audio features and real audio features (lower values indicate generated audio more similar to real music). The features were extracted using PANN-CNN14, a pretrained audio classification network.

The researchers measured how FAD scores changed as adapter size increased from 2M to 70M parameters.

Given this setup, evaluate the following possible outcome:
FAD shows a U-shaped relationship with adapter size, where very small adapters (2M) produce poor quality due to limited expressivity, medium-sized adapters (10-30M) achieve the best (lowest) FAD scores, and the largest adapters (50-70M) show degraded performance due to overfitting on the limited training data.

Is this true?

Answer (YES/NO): NO